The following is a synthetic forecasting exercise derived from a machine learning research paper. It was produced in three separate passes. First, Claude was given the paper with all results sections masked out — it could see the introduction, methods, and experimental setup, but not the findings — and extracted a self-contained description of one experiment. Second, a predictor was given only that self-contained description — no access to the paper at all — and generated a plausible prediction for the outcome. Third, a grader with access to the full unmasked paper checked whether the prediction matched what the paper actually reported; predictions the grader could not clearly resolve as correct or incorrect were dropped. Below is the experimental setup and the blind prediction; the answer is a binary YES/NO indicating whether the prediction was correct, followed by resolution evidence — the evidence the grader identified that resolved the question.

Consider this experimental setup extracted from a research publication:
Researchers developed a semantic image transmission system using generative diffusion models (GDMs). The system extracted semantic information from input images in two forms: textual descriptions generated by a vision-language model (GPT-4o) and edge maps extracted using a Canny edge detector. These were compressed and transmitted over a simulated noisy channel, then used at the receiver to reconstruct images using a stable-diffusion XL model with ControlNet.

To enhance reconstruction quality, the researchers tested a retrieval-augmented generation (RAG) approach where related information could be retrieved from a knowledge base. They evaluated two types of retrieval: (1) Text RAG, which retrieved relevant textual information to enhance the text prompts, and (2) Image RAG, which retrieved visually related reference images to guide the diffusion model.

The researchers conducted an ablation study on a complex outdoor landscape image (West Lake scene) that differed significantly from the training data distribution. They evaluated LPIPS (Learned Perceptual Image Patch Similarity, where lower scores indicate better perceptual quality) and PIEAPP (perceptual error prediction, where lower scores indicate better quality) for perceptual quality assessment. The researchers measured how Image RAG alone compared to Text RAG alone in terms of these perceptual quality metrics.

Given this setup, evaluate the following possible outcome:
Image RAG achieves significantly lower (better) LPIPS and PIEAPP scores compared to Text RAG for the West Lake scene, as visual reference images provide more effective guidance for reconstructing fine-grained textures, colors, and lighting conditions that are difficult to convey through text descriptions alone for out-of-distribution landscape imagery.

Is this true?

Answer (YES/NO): YES